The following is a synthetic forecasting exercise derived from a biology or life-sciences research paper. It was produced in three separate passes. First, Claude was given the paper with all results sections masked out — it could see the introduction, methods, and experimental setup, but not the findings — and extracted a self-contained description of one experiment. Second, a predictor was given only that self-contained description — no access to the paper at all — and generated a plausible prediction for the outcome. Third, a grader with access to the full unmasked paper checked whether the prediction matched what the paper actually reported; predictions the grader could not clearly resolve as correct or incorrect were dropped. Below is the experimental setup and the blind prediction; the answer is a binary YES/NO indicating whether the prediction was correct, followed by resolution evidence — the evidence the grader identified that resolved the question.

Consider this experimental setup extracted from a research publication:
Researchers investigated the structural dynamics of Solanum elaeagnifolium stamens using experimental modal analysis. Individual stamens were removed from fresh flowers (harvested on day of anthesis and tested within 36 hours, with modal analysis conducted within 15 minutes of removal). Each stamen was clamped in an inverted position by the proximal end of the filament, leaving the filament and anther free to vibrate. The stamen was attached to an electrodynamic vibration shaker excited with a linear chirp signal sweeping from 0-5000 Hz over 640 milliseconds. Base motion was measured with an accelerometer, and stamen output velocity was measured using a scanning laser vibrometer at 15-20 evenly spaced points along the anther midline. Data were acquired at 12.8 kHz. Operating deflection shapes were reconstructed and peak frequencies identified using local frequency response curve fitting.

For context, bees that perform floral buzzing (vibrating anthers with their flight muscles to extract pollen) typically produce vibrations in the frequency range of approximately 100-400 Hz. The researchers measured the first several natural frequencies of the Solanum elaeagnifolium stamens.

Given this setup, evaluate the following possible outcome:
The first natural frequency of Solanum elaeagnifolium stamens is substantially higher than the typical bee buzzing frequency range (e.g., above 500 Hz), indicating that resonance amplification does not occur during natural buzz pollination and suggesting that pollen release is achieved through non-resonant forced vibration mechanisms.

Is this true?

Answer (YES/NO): NO